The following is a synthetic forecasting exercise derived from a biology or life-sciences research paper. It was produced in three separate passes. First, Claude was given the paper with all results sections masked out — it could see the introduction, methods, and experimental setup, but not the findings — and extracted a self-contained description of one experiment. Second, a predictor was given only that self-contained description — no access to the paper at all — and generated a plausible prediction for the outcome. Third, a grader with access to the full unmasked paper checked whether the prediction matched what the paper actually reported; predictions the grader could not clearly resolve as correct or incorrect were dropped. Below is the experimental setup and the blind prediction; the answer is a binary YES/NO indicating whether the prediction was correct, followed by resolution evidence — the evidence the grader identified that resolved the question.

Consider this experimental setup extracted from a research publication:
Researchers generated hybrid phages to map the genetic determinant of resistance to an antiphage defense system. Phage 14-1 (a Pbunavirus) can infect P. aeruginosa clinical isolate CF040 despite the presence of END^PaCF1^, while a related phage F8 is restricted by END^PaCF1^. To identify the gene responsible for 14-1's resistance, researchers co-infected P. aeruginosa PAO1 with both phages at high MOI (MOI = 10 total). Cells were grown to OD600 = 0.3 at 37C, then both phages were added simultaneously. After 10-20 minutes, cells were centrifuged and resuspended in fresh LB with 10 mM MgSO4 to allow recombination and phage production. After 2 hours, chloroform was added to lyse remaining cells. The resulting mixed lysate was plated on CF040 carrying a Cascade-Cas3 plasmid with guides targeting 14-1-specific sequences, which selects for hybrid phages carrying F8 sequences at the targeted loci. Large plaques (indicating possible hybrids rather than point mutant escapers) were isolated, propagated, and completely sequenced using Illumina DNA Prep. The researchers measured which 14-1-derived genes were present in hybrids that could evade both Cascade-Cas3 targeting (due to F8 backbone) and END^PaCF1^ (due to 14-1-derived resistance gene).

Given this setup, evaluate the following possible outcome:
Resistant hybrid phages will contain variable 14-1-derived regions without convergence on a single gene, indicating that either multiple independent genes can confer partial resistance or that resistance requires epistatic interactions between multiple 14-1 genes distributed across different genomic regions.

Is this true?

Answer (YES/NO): NO